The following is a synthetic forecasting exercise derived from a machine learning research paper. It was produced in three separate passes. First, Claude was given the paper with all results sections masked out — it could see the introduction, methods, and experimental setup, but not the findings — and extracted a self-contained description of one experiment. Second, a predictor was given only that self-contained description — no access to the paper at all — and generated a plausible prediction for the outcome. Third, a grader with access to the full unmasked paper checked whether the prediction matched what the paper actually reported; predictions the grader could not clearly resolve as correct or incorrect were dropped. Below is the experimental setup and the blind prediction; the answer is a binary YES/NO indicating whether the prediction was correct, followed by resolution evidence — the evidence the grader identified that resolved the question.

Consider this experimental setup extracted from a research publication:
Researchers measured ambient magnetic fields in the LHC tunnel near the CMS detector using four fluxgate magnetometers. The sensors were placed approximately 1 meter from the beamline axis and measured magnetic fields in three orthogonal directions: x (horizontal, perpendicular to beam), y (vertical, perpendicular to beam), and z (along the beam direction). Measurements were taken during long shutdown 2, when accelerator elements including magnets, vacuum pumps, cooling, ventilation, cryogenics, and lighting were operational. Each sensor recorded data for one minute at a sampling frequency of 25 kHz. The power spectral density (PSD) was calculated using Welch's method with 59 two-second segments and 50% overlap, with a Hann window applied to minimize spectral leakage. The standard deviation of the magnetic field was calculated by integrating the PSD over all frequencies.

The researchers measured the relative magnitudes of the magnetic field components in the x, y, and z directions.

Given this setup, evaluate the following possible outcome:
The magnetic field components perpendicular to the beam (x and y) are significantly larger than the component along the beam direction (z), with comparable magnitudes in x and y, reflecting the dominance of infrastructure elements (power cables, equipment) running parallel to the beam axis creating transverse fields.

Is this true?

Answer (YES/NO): YES